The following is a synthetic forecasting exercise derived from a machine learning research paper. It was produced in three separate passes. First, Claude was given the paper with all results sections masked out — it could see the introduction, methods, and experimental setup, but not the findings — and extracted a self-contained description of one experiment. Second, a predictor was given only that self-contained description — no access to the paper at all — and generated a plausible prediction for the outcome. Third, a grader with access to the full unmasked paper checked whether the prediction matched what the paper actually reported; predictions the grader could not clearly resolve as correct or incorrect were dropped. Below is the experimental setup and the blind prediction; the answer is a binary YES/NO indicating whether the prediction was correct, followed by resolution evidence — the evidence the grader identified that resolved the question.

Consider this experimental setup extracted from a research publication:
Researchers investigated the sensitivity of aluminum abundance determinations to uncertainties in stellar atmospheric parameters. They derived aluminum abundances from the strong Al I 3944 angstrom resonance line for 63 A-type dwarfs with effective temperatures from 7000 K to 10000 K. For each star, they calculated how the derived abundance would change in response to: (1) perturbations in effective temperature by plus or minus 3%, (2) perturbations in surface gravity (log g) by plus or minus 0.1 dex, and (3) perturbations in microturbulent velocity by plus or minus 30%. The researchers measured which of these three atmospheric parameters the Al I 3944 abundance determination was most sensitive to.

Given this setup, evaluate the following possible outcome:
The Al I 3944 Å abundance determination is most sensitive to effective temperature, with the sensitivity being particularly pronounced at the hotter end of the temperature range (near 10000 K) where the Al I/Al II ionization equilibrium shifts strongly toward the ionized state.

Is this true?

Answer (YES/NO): NO